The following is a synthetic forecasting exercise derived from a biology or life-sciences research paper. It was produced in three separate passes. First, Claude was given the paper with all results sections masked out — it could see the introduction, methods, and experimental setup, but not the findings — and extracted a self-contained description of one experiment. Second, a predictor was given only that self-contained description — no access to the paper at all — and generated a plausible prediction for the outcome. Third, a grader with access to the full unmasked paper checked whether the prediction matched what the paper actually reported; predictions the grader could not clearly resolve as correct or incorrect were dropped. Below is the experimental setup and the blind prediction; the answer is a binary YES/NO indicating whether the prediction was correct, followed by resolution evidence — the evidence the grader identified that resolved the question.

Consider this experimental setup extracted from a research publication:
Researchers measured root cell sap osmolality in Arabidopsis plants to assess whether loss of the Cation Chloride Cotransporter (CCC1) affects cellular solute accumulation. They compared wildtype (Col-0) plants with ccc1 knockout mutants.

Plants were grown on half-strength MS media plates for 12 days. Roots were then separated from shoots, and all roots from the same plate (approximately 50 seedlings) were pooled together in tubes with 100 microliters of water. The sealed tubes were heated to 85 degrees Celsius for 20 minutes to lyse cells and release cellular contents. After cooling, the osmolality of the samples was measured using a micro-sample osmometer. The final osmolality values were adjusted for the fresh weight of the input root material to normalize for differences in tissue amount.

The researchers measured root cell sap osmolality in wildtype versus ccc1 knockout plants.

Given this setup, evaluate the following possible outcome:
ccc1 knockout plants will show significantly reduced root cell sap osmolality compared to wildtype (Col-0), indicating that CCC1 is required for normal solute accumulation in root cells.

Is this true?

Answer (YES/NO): NO